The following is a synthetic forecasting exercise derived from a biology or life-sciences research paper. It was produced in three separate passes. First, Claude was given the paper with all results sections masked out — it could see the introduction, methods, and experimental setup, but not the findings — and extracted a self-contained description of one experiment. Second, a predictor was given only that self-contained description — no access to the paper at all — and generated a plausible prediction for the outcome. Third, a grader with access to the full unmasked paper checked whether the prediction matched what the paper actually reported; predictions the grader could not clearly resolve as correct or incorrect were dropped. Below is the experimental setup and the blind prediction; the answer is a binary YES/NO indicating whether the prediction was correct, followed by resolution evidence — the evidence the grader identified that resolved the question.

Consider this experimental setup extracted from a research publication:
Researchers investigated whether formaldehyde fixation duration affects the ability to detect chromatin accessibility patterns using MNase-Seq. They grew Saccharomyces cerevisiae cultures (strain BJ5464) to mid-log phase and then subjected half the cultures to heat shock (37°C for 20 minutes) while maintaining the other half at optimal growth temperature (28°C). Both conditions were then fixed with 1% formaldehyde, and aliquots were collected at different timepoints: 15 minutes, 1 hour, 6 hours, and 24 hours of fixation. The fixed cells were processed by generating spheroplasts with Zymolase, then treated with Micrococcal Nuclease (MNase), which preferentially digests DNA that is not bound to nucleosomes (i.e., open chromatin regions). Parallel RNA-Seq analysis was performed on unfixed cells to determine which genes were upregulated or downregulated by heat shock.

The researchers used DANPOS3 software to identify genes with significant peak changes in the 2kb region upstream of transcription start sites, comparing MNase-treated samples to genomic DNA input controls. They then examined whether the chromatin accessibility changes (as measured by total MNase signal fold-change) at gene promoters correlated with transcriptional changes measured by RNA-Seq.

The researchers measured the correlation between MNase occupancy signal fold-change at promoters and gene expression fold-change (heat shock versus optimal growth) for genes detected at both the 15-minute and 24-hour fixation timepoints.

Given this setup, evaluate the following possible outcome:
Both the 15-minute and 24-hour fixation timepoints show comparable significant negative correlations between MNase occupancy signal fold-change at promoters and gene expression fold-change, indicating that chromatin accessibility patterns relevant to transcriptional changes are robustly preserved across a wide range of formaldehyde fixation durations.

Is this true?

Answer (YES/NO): NO